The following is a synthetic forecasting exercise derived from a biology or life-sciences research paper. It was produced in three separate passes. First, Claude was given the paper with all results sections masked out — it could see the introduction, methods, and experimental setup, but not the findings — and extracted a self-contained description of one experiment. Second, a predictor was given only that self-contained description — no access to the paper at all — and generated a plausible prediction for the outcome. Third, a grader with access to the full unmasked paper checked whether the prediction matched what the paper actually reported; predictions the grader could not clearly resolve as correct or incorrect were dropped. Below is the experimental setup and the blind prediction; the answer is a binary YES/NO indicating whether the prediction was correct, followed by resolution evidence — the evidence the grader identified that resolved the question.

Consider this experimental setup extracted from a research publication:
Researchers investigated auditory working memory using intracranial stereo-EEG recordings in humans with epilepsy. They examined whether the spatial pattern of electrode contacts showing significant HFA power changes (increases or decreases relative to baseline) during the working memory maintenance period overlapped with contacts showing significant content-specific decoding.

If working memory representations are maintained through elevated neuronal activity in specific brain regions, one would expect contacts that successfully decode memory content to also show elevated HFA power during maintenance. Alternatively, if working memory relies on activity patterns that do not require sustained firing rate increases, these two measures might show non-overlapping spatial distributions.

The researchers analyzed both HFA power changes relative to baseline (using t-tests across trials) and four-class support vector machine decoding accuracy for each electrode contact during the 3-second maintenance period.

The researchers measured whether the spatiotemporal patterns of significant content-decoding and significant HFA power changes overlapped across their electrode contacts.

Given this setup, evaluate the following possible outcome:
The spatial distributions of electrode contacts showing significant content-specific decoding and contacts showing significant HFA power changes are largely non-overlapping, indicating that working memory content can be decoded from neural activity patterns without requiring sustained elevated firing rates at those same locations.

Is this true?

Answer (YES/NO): YES